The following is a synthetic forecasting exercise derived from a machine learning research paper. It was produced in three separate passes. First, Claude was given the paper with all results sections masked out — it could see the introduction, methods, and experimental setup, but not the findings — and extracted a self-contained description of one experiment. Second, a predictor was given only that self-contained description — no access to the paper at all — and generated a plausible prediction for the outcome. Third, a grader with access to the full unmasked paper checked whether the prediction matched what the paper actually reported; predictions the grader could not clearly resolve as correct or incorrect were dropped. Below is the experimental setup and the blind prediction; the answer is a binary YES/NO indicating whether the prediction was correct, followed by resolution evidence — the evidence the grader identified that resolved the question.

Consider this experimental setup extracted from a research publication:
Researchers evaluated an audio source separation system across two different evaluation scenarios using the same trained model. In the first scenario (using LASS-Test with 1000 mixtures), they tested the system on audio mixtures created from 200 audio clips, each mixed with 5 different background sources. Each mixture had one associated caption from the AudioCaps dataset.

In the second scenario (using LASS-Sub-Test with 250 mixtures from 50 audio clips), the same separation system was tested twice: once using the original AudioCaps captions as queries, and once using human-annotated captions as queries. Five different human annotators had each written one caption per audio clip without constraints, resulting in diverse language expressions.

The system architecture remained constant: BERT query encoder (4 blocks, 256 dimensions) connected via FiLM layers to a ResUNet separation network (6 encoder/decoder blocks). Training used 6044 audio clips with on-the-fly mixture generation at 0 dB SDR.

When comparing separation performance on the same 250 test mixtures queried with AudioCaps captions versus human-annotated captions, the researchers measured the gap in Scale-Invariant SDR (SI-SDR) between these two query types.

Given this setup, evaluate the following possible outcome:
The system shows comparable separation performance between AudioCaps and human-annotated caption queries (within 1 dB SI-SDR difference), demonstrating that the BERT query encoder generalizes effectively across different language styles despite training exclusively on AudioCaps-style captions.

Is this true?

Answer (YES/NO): YES